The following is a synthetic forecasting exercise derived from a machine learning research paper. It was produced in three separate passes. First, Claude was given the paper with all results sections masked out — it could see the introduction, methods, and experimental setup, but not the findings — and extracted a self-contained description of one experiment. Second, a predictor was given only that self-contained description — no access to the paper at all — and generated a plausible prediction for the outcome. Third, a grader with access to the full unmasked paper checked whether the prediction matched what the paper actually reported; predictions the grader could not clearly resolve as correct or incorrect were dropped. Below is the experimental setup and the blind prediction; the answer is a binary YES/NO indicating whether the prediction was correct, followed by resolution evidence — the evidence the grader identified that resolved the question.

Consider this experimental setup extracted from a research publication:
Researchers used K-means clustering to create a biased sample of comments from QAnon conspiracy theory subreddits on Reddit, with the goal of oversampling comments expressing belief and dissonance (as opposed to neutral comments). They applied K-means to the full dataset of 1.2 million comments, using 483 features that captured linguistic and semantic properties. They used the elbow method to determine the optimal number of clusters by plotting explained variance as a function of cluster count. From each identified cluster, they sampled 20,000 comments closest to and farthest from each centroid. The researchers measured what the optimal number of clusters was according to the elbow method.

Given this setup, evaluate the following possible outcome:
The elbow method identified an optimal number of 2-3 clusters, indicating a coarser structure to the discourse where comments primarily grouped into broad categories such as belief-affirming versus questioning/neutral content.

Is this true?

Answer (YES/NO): YES